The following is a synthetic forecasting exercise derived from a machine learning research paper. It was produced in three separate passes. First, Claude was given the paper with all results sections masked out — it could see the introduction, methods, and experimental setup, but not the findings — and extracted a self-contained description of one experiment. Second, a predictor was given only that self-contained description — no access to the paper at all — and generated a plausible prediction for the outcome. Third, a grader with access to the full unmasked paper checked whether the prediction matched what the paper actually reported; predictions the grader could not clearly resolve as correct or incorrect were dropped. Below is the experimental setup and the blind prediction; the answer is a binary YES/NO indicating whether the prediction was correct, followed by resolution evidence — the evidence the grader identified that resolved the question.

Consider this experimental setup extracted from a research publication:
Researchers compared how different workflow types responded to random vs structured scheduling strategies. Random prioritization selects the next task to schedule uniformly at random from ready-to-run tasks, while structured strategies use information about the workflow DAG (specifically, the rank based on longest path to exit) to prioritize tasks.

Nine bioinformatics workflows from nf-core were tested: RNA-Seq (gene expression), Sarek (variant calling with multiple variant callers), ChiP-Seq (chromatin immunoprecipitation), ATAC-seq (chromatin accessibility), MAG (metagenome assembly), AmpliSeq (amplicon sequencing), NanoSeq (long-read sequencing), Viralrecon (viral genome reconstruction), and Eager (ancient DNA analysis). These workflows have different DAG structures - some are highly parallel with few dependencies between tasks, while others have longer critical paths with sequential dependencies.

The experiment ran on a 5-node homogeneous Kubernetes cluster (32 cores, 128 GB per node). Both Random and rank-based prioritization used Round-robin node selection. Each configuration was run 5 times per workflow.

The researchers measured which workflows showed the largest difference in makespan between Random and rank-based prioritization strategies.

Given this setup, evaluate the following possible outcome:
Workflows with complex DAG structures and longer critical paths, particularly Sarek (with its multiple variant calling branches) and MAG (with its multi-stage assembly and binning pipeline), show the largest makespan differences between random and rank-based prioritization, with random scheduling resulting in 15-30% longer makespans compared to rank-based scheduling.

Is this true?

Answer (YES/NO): NO